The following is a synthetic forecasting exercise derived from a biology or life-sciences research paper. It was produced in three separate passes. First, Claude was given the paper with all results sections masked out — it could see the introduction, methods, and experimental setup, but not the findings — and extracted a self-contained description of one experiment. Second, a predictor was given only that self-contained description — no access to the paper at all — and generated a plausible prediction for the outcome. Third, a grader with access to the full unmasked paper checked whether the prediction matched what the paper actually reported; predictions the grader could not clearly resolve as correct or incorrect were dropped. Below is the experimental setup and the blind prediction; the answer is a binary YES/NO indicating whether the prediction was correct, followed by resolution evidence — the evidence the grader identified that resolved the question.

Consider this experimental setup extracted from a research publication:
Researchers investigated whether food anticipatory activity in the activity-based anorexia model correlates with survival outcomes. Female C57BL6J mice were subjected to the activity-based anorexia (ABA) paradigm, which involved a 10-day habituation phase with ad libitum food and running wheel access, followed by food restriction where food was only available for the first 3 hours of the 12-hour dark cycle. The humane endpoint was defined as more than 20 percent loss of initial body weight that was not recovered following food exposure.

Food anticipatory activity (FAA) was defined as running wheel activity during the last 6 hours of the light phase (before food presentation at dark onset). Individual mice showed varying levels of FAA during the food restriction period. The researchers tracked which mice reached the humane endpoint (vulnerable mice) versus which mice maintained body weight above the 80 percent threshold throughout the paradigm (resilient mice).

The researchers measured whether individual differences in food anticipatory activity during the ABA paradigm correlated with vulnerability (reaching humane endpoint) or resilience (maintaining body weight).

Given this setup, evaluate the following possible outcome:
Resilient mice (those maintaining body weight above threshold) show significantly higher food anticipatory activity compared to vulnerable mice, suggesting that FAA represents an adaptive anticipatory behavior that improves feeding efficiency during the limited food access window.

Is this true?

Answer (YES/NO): NO